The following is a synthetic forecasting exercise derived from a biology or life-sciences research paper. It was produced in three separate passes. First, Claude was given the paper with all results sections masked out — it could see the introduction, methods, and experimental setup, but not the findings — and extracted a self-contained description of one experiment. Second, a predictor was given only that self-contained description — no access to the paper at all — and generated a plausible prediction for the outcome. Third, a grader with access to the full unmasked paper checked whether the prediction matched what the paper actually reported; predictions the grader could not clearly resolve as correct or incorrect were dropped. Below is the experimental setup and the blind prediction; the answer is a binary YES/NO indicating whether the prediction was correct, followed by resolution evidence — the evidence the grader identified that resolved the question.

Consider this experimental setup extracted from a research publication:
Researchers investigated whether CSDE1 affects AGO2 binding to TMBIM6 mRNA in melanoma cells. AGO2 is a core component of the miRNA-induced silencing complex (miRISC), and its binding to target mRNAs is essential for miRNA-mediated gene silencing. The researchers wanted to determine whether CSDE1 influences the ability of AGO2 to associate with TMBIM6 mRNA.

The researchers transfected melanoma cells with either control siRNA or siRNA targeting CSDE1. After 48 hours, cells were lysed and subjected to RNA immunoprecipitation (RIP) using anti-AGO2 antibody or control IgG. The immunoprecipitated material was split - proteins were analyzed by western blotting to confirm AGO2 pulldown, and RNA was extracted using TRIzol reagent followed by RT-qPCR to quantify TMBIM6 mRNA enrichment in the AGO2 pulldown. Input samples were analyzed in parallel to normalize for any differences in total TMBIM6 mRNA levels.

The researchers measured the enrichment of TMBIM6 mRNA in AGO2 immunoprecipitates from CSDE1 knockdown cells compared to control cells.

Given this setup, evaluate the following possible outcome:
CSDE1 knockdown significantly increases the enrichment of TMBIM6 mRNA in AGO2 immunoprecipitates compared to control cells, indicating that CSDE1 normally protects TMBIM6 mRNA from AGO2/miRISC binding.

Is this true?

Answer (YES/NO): YES